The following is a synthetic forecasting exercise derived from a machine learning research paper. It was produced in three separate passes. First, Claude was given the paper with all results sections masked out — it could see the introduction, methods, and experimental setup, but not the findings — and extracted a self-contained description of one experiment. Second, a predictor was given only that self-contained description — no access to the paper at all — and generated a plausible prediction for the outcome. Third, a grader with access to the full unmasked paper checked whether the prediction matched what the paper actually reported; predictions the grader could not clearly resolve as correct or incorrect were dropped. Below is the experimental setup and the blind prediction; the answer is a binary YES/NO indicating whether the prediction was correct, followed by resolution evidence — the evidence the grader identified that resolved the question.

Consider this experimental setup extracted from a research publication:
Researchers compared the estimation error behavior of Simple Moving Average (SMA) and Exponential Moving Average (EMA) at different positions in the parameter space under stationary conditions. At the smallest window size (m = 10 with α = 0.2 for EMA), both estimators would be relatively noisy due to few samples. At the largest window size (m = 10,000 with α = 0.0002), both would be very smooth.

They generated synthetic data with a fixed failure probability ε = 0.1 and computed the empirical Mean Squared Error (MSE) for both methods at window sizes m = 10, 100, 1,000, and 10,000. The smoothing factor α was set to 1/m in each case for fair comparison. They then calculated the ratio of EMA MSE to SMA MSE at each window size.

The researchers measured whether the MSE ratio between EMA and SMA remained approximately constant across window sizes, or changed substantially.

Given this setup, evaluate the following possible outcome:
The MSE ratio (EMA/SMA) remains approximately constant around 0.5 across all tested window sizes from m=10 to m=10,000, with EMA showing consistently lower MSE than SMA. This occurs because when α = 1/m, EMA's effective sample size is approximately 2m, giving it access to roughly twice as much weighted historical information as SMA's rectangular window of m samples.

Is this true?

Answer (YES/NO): NO